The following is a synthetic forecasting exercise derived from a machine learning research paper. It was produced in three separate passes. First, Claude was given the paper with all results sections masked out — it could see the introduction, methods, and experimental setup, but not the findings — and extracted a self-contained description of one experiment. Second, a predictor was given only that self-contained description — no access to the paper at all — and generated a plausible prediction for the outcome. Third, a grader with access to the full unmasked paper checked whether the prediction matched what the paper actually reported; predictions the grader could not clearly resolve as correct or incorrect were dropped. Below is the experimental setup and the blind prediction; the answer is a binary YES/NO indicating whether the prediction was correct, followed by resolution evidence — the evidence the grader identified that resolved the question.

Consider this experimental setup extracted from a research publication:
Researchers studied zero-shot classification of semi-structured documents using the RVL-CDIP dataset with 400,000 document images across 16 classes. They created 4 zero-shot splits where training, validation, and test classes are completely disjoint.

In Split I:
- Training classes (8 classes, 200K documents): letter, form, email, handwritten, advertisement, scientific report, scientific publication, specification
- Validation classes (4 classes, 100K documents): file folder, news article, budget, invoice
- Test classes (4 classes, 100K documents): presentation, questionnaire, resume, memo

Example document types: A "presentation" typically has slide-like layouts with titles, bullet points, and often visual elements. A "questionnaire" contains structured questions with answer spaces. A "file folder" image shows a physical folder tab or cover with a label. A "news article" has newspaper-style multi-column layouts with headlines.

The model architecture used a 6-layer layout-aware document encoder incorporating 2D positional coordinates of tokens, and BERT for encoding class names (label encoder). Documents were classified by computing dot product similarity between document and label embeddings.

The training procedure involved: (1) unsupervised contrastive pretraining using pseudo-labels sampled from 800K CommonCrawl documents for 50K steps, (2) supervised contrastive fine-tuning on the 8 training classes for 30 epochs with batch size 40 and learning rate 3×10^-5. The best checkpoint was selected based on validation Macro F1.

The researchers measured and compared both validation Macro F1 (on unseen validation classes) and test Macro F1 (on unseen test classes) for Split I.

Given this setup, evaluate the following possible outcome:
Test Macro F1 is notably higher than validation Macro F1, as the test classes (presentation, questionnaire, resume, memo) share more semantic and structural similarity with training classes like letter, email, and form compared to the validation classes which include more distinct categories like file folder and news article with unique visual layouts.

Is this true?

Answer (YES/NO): NO